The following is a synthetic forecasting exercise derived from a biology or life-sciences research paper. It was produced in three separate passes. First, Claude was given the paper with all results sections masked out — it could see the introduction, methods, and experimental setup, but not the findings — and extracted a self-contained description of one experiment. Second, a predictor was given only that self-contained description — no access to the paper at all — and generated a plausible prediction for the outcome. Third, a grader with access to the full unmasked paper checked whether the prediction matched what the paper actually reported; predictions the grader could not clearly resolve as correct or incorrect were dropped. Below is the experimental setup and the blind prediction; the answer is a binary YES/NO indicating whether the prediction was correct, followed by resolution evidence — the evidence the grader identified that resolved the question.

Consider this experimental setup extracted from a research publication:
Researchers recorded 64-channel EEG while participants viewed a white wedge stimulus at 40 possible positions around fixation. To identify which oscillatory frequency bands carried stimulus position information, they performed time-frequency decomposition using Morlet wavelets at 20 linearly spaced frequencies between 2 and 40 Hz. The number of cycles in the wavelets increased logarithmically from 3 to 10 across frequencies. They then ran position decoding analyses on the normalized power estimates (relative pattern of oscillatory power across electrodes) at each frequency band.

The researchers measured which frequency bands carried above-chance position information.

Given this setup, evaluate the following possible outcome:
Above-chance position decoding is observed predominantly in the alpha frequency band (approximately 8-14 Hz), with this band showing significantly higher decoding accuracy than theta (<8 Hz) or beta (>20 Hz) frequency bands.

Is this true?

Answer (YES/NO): NO